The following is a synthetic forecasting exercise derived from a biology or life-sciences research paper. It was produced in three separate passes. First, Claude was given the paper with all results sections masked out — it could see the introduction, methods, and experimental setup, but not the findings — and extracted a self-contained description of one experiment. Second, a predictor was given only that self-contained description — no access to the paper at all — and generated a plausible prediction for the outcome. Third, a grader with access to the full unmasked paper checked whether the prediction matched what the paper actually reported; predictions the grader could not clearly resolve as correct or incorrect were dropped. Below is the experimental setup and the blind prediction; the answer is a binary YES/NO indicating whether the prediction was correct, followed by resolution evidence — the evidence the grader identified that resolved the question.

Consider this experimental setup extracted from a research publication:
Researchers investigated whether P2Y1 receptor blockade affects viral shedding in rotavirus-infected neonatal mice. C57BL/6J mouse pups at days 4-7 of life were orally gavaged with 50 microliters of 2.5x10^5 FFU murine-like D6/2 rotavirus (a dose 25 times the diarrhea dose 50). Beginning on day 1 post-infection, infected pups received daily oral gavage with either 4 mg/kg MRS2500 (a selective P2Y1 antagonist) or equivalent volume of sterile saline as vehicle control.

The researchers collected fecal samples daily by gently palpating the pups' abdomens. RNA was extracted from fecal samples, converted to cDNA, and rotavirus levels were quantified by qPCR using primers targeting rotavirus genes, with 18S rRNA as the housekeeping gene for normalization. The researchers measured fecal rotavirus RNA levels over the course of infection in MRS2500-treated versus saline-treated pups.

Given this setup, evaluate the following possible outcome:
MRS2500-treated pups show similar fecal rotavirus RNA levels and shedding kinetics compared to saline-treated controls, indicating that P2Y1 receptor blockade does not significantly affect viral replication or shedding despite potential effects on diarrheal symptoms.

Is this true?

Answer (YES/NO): NO